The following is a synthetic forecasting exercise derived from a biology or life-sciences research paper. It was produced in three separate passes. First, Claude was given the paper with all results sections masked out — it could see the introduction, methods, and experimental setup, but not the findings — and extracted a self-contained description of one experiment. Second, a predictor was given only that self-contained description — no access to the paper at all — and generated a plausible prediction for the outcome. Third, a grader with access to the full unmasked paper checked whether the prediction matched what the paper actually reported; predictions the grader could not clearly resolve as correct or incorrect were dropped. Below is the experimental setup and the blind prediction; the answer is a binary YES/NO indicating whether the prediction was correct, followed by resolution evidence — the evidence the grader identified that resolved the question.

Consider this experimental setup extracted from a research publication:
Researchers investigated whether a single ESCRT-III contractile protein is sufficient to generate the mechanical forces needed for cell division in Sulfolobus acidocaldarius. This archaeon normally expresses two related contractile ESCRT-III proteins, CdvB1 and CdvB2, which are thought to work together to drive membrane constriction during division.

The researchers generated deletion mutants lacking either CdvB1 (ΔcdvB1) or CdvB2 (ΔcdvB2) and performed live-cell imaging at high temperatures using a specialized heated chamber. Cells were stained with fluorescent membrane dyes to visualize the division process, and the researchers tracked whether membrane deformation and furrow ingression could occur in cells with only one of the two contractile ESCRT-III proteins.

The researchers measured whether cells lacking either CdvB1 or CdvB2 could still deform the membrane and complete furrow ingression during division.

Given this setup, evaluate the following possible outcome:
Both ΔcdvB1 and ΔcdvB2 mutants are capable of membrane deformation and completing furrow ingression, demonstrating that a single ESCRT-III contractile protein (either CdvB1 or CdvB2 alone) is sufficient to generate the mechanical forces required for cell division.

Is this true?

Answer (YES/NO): YES